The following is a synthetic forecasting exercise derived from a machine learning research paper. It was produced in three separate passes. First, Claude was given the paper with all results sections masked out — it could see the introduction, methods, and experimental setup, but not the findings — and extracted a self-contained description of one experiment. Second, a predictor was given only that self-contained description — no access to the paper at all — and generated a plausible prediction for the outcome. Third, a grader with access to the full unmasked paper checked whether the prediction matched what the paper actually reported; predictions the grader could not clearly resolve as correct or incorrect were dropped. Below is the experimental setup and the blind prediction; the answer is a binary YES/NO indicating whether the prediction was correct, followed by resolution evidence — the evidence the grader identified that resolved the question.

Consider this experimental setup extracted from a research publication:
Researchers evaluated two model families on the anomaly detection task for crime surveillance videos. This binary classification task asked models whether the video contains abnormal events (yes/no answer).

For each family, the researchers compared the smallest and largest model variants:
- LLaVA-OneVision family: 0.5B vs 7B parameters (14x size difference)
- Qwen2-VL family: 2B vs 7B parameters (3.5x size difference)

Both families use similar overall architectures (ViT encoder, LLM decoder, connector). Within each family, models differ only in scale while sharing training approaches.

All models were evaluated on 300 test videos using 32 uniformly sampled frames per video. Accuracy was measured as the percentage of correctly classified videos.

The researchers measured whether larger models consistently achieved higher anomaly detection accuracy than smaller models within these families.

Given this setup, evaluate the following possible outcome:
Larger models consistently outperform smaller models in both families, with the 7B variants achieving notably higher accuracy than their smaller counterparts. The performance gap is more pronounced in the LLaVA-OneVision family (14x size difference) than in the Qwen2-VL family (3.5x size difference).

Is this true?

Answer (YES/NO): NO